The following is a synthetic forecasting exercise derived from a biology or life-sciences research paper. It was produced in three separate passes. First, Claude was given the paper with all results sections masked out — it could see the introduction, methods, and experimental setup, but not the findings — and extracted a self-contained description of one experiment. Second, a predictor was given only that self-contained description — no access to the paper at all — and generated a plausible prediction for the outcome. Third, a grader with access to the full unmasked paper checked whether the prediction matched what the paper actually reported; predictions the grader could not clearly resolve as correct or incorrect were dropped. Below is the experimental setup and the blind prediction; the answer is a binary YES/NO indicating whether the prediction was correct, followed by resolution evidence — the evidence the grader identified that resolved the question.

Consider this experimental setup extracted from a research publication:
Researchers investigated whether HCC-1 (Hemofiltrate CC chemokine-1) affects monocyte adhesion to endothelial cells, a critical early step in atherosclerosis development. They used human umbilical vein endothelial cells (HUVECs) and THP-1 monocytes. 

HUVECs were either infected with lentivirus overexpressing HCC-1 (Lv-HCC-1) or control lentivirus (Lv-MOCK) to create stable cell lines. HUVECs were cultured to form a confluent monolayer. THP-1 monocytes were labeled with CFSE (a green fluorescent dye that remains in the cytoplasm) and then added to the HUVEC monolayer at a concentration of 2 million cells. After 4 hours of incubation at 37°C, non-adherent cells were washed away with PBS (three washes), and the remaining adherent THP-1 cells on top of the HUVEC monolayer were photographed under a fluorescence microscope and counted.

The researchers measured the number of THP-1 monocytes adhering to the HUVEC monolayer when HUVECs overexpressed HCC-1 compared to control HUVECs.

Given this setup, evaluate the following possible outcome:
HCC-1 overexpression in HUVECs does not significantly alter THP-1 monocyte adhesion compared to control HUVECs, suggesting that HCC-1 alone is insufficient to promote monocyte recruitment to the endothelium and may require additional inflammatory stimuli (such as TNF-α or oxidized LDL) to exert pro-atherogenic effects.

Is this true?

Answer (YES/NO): NO